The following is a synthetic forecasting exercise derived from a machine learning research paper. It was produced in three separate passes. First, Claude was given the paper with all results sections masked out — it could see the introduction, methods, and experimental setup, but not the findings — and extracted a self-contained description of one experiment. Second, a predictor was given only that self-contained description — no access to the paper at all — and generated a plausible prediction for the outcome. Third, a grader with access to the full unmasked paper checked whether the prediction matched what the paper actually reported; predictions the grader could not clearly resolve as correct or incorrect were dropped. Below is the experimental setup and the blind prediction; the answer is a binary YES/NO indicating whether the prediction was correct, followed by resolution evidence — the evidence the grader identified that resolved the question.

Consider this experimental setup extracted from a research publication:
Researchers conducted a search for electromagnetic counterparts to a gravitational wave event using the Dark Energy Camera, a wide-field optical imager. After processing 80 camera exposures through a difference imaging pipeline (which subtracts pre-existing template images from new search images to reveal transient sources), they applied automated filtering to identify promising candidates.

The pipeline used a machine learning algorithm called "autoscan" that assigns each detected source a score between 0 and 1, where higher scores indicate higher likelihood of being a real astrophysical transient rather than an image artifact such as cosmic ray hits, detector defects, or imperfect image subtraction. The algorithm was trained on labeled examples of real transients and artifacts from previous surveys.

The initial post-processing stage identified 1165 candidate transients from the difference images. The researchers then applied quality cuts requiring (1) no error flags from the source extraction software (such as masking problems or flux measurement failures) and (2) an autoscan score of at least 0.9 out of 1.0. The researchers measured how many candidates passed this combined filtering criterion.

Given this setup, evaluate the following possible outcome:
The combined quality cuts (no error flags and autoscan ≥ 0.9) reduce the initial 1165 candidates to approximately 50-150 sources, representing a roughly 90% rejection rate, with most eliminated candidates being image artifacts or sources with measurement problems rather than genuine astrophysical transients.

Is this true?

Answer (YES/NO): YES